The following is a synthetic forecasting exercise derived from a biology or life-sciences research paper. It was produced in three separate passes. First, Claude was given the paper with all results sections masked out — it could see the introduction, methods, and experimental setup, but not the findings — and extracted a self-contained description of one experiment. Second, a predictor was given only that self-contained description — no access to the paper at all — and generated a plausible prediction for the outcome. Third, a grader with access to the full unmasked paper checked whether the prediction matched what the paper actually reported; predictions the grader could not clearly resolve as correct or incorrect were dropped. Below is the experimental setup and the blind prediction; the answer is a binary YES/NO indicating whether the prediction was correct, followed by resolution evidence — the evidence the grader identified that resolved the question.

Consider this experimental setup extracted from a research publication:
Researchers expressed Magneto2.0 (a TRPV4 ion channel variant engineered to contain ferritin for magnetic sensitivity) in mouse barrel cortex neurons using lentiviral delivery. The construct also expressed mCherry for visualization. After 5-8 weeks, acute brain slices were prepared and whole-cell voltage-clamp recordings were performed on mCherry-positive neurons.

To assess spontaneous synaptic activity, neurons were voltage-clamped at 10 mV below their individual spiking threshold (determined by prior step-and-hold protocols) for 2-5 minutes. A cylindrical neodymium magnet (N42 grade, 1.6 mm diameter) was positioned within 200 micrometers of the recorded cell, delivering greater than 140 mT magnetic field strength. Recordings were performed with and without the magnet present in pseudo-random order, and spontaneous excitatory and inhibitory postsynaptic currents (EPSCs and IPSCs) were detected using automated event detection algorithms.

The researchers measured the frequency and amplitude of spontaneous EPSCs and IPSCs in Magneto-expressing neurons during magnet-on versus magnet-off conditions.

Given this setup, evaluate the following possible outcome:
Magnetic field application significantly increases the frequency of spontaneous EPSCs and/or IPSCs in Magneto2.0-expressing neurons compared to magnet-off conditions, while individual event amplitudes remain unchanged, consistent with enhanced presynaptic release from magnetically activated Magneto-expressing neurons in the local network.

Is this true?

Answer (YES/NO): NO